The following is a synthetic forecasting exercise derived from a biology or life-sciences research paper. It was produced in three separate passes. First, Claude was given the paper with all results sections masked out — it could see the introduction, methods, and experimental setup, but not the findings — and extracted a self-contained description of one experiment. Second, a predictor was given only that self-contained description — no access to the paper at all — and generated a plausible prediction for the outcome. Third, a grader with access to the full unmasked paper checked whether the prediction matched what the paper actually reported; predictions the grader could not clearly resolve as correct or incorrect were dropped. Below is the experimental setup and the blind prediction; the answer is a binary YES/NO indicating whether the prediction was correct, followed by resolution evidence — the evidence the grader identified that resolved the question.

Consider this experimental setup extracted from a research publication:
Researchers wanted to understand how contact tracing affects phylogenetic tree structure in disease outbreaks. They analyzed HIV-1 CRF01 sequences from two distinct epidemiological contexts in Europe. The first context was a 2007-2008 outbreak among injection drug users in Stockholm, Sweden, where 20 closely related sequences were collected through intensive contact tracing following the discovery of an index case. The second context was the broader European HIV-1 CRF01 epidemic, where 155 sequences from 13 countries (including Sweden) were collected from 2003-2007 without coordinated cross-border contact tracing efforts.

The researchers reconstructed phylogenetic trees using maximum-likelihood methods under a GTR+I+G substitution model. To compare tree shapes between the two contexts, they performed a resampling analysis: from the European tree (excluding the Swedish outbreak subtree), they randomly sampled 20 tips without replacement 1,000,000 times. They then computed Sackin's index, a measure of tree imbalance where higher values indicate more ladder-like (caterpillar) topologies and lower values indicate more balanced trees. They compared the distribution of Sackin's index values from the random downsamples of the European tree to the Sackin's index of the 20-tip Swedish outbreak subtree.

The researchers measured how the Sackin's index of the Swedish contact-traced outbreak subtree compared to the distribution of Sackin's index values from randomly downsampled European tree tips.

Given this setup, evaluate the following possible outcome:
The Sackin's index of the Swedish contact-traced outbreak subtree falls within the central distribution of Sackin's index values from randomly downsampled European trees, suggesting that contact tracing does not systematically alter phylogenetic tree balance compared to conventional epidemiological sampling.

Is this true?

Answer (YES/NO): NO